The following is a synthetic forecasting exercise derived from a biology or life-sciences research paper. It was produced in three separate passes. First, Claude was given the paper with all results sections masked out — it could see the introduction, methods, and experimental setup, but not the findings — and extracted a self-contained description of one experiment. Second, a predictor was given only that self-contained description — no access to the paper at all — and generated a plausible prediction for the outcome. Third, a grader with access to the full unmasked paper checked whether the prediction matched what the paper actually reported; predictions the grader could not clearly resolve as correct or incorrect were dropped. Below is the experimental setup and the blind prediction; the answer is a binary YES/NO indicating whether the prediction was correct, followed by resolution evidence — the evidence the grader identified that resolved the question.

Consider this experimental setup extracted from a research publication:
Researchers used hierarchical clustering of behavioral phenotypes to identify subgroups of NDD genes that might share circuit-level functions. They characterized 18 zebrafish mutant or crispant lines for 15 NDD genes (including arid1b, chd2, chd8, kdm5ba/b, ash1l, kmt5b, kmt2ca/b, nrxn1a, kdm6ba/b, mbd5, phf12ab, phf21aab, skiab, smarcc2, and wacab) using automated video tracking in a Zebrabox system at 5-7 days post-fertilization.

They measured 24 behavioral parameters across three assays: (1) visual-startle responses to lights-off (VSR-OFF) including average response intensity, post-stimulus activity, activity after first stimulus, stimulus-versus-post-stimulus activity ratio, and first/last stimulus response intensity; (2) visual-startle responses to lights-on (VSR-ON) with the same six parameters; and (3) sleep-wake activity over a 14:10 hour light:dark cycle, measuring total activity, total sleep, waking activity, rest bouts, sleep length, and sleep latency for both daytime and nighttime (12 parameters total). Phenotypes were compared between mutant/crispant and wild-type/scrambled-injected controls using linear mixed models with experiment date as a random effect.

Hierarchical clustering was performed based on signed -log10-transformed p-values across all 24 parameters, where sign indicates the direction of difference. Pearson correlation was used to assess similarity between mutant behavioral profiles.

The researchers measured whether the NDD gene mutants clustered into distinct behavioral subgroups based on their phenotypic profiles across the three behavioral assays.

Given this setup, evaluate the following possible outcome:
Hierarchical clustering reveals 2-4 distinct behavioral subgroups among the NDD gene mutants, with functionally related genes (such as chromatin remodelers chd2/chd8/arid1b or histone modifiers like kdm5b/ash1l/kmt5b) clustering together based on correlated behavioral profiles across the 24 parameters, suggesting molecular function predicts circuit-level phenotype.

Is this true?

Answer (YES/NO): NO